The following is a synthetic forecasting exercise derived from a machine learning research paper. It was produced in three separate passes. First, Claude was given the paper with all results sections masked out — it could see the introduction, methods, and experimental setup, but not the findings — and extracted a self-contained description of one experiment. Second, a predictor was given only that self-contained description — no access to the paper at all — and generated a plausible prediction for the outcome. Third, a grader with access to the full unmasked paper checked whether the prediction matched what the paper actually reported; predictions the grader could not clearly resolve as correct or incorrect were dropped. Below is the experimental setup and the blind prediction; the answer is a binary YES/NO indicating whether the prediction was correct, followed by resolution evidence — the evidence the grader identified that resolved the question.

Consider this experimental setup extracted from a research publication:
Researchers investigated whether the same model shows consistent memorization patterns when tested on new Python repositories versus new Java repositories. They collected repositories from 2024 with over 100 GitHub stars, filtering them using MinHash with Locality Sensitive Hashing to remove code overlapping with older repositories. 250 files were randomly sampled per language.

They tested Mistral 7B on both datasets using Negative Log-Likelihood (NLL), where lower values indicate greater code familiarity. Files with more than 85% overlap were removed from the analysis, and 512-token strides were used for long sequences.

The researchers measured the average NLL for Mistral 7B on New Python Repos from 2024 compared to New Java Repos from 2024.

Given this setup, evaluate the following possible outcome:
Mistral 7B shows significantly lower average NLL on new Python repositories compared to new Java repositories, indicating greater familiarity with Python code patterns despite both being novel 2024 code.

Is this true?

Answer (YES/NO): NO